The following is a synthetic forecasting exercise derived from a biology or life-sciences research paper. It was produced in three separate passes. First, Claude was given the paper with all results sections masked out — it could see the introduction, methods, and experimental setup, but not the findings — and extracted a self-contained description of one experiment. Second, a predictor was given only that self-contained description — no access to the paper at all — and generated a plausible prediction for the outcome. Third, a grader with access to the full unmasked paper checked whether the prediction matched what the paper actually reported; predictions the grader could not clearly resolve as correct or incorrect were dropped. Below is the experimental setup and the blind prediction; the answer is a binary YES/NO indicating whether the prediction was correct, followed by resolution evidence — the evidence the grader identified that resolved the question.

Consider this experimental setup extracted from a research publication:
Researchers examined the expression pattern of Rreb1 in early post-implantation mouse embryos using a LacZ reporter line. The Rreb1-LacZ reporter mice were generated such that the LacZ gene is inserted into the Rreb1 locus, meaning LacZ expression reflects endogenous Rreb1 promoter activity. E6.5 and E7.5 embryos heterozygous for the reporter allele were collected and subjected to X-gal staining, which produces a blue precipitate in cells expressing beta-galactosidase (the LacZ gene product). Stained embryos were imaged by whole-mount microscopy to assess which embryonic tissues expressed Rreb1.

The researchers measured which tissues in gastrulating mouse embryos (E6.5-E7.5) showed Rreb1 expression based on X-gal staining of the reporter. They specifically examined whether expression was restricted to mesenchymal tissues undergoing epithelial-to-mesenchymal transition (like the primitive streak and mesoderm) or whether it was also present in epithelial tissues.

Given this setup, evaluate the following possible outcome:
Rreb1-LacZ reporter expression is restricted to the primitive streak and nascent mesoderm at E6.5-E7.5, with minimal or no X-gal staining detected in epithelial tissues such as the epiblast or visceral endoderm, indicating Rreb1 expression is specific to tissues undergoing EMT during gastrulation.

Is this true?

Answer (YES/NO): NO